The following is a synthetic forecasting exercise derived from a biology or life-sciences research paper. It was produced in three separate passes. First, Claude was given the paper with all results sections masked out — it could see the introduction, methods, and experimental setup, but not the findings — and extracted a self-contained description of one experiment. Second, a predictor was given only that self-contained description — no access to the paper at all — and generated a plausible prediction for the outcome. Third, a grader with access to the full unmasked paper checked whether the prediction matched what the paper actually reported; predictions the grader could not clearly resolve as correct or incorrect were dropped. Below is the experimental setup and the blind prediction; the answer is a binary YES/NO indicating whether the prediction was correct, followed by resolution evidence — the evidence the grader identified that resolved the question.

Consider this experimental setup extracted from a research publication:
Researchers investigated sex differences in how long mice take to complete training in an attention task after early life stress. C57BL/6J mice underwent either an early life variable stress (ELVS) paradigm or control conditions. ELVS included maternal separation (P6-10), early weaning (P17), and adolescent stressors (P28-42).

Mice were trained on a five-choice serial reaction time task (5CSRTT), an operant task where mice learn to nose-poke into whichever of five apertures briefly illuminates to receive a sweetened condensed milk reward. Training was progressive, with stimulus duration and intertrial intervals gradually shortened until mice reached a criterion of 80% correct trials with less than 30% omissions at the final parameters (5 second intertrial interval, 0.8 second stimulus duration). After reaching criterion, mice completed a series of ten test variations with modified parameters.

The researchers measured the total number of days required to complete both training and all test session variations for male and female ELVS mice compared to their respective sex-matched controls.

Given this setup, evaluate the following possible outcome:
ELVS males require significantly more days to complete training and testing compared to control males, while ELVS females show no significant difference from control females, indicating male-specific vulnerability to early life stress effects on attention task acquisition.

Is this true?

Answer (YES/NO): NO